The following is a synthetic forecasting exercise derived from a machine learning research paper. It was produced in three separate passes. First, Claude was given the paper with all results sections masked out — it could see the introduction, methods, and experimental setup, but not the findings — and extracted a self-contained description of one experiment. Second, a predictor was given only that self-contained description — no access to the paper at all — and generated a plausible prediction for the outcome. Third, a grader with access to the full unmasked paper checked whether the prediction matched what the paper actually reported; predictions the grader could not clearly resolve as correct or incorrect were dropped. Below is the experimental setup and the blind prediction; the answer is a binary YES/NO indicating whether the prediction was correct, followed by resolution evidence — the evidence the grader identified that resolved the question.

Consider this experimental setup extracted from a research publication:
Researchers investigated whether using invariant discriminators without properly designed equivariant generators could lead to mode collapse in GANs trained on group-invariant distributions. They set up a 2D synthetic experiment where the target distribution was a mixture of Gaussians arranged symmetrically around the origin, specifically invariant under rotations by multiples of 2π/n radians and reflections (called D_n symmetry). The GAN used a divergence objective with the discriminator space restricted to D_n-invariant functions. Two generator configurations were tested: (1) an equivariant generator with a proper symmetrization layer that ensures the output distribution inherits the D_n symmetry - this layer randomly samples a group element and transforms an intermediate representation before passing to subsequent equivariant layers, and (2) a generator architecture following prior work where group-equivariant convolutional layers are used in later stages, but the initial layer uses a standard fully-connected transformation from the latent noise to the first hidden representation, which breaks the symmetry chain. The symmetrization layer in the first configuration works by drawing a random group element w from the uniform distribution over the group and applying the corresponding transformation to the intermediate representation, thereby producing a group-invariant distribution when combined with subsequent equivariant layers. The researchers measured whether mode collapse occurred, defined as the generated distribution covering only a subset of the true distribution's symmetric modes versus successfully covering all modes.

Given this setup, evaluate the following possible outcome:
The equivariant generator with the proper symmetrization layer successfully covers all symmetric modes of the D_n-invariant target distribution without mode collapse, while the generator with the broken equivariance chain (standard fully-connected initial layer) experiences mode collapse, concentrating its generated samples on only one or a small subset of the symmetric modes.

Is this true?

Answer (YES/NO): YES